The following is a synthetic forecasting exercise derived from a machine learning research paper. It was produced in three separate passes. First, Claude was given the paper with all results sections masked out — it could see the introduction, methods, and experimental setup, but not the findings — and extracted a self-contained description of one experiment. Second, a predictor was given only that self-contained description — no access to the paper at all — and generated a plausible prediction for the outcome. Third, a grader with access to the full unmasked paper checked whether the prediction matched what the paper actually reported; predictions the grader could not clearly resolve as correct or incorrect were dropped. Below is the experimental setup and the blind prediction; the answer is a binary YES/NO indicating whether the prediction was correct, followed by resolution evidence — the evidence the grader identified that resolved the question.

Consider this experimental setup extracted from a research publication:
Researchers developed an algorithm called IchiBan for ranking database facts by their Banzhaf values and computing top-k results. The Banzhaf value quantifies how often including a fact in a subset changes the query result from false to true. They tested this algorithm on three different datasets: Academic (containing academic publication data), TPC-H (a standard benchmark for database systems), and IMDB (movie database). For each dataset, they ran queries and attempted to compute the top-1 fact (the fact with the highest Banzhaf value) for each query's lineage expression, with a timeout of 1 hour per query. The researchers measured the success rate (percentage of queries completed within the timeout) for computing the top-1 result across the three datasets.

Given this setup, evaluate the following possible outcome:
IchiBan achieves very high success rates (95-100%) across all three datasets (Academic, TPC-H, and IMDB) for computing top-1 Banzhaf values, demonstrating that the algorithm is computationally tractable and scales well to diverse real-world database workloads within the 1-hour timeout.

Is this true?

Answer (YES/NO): YES